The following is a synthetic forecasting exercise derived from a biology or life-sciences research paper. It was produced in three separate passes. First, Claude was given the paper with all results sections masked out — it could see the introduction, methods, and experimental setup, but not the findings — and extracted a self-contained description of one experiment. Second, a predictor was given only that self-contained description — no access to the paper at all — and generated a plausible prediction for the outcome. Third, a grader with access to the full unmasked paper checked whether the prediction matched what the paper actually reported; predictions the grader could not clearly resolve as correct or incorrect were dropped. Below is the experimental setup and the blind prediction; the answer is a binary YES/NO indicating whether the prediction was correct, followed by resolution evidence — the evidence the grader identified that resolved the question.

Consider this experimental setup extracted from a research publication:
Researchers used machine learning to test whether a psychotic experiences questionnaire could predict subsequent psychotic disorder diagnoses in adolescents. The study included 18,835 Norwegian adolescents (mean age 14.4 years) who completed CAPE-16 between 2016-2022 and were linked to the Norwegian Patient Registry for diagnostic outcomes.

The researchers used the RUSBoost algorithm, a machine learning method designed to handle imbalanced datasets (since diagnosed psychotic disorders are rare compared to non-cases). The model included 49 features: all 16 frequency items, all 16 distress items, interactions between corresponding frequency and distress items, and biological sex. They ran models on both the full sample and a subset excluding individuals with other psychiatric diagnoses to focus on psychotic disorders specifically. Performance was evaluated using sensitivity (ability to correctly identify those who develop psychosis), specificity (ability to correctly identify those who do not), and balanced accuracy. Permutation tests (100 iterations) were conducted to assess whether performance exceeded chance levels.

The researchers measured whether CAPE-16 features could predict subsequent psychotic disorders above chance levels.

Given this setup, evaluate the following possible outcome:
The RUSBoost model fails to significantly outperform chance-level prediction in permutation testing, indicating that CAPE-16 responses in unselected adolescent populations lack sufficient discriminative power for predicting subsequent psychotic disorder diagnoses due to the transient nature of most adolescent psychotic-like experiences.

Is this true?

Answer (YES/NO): NO